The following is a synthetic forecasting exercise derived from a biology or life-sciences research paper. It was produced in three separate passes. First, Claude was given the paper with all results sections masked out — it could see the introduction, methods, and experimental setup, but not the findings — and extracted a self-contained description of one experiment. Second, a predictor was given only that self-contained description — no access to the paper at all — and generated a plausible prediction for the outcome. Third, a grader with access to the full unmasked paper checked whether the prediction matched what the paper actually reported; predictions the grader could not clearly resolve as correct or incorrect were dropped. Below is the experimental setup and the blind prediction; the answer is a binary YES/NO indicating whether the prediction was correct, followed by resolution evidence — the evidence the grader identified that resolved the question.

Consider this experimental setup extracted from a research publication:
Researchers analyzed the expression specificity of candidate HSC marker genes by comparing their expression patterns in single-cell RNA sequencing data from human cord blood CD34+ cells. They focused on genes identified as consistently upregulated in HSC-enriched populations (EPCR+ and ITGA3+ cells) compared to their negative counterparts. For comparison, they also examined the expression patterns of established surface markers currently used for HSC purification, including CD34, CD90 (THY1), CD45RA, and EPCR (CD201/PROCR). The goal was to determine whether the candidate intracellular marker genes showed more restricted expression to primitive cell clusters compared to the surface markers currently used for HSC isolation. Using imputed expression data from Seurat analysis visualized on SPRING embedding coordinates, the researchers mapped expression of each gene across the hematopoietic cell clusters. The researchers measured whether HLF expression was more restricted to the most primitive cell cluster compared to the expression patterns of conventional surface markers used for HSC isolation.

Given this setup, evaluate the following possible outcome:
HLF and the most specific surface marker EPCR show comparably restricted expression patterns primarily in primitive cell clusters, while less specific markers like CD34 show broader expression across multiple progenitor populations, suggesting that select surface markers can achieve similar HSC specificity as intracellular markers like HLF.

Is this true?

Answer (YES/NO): NO